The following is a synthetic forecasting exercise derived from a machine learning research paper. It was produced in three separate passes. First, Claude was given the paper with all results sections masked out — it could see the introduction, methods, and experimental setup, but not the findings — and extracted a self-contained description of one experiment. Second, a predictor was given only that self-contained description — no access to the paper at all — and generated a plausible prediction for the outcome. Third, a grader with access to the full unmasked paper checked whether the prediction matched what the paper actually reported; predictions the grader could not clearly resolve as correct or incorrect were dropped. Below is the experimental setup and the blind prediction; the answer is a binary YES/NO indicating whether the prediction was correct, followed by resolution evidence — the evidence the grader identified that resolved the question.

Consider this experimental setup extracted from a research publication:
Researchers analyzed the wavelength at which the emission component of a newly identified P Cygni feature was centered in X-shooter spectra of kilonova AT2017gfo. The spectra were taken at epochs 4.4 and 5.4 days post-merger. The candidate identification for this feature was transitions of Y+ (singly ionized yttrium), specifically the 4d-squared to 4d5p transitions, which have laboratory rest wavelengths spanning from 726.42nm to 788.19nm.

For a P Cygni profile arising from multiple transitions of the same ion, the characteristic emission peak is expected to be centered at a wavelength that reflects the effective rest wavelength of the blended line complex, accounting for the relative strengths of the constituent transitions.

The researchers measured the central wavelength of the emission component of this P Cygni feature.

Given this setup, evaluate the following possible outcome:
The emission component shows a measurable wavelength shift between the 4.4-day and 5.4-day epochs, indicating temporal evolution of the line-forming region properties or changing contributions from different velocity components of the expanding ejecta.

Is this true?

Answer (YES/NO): NO